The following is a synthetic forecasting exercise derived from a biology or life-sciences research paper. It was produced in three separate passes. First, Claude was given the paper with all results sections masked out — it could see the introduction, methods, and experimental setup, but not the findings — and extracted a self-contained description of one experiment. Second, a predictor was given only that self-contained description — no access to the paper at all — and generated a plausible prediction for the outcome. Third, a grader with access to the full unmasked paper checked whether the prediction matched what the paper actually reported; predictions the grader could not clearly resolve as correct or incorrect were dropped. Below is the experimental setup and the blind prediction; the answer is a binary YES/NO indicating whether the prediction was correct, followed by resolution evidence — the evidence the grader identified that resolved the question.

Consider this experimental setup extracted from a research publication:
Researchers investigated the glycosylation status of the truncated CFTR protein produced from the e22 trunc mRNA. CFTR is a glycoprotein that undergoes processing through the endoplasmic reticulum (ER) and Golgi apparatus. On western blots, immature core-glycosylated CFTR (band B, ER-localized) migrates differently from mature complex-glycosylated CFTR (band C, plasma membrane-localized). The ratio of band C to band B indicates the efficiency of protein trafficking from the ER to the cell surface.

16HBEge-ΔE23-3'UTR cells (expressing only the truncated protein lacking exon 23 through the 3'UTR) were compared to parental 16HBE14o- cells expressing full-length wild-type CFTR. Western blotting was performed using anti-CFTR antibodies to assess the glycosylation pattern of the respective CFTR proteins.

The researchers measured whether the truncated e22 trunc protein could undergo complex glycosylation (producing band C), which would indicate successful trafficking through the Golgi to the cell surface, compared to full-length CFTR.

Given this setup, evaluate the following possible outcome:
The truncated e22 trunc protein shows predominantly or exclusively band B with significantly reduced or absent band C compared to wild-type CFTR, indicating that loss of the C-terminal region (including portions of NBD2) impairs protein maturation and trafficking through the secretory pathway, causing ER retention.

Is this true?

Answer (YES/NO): NO